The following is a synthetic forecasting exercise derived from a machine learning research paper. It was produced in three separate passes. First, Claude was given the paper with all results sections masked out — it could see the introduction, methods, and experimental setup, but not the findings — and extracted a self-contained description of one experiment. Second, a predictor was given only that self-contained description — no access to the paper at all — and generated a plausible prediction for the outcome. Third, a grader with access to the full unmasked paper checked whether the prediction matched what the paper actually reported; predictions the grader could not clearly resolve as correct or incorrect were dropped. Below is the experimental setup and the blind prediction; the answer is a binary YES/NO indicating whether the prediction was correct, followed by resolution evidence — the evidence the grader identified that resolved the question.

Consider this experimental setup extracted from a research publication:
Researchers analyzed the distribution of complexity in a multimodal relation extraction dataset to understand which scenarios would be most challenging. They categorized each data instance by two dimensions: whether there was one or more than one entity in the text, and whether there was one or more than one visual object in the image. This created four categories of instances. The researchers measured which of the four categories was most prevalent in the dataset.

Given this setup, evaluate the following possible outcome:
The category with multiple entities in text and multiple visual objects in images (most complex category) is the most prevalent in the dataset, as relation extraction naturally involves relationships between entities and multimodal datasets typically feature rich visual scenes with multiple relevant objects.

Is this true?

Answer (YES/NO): NO